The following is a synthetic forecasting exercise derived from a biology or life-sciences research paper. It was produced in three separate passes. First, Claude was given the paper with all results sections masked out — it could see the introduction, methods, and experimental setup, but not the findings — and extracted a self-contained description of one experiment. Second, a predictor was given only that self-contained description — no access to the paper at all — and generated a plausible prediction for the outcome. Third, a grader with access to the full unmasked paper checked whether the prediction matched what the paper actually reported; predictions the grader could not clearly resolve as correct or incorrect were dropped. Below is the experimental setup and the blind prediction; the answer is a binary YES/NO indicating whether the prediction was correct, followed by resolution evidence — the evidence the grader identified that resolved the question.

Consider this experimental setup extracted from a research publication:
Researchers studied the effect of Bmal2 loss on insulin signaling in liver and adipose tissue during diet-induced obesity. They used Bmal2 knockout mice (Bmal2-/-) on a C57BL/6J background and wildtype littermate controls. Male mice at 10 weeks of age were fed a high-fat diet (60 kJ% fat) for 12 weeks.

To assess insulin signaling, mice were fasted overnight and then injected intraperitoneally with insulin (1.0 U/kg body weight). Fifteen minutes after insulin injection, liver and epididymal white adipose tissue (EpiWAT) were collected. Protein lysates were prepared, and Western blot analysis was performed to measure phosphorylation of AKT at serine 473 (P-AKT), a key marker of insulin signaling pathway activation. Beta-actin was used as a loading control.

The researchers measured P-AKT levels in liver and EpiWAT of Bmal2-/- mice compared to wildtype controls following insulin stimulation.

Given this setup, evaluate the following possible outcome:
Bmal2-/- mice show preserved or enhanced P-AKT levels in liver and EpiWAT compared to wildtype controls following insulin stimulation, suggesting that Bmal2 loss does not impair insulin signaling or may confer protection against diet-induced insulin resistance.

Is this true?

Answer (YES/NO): NO